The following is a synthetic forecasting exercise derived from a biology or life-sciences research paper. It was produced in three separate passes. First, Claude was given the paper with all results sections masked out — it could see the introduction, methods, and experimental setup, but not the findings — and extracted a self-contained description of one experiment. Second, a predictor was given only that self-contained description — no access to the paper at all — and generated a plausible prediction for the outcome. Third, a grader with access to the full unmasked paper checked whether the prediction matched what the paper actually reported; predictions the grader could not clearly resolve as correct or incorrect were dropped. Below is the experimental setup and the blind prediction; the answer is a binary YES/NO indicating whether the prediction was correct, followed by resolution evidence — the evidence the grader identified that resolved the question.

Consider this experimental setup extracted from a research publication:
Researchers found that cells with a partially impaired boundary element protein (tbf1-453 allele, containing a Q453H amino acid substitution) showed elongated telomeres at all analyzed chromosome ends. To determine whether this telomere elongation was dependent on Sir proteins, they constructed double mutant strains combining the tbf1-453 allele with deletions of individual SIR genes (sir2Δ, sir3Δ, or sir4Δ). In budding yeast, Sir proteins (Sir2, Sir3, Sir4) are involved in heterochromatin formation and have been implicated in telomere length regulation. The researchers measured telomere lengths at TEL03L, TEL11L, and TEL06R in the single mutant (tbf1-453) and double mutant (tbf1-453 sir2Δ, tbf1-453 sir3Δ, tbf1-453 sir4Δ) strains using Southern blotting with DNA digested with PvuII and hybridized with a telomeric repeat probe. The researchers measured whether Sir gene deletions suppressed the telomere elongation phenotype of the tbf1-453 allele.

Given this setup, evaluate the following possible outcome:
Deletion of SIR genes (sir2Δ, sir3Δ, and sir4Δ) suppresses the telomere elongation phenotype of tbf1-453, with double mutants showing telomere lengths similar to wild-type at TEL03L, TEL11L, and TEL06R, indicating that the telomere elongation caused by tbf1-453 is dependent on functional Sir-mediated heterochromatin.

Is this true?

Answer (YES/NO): YES